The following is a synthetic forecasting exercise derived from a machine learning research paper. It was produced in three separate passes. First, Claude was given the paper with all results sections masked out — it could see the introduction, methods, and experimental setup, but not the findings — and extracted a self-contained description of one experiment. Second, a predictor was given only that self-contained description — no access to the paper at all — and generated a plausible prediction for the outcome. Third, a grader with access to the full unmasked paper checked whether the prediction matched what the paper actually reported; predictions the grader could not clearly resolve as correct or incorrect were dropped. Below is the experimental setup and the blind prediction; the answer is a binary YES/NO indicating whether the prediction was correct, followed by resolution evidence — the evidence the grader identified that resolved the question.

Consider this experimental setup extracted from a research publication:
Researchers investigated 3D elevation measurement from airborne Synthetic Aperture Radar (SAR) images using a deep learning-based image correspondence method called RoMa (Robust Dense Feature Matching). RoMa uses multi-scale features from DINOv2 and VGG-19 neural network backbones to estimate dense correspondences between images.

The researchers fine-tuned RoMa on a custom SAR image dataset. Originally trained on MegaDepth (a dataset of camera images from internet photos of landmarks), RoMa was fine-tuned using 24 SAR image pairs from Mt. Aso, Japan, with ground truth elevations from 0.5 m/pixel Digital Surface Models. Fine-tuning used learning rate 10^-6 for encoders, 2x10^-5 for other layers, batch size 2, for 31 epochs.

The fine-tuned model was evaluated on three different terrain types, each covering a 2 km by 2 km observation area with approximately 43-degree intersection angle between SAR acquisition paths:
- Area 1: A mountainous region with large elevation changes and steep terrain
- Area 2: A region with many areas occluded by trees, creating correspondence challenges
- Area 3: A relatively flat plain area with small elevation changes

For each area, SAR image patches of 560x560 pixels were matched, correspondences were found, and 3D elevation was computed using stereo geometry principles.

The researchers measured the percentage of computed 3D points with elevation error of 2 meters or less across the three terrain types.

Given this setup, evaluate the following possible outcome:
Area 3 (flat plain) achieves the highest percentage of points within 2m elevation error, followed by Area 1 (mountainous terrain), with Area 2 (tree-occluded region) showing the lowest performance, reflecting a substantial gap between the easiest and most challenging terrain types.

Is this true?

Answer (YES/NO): NO